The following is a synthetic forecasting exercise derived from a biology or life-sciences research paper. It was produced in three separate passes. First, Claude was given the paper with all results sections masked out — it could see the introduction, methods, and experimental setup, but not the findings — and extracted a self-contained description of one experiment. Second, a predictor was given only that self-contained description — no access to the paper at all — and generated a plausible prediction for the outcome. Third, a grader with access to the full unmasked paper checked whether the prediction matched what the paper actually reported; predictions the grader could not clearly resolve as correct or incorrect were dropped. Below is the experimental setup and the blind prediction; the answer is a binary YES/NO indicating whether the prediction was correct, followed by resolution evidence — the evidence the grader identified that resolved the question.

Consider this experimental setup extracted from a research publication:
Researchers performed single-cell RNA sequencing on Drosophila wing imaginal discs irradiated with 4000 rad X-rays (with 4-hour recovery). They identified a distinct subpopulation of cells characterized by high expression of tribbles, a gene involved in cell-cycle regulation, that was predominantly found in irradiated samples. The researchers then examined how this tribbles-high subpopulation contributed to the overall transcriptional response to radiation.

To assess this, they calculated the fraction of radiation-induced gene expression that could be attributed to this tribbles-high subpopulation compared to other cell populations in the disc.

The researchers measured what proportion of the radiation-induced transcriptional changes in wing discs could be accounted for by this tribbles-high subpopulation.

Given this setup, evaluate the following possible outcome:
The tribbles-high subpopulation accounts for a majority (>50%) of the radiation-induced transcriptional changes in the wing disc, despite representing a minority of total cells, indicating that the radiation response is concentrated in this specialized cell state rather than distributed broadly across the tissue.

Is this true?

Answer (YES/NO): YES